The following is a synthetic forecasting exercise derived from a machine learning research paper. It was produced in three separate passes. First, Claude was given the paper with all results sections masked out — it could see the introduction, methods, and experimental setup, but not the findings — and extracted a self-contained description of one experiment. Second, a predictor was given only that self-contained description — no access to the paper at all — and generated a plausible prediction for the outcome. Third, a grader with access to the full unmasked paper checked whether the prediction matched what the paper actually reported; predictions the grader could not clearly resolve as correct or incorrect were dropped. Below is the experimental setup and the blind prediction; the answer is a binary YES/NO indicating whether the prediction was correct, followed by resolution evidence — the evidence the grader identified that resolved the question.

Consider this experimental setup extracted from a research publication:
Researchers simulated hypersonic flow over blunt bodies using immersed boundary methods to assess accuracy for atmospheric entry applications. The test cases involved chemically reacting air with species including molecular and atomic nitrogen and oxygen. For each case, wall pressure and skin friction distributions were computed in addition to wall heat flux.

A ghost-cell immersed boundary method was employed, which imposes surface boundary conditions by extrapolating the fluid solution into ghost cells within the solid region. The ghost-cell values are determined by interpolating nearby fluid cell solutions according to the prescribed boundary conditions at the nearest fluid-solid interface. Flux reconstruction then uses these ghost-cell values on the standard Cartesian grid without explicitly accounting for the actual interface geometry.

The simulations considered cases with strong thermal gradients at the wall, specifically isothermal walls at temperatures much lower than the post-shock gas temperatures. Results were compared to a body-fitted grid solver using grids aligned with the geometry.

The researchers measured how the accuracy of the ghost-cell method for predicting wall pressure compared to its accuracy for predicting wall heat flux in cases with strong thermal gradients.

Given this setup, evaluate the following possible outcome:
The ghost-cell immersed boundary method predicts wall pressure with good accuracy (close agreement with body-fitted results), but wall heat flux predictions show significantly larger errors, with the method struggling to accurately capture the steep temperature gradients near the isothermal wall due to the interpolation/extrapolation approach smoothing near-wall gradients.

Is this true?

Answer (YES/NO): NO